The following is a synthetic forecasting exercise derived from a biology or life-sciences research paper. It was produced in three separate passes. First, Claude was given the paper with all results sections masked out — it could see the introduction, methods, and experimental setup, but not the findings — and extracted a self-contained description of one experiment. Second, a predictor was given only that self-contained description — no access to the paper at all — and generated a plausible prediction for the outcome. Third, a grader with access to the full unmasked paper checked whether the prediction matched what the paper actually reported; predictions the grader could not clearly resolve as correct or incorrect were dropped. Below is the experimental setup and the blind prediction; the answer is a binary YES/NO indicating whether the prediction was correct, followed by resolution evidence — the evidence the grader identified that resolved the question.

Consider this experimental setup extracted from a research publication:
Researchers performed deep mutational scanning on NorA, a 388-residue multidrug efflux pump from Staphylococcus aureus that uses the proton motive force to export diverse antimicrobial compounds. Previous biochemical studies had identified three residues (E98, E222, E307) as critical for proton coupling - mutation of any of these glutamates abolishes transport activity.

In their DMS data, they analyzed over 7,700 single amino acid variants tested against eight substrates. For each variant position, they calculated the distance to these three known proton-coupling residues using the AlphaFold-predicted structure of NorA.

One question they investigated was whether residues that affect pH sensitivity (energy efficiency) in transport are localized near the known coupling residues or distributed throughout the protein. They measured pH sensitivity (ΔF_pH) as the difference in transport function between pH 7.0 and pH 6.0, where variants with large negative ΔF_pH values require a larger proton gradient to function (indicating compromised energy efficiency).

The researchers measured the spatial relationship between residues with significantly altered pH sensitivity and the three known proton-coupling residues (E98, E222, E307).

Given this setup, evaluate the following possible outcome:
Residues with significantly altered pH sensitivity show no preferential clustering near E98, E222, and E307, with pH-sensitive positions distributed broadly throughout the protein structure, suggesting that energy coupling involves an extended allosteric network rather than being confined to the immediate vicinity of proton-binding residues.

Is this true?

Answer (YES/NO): NO